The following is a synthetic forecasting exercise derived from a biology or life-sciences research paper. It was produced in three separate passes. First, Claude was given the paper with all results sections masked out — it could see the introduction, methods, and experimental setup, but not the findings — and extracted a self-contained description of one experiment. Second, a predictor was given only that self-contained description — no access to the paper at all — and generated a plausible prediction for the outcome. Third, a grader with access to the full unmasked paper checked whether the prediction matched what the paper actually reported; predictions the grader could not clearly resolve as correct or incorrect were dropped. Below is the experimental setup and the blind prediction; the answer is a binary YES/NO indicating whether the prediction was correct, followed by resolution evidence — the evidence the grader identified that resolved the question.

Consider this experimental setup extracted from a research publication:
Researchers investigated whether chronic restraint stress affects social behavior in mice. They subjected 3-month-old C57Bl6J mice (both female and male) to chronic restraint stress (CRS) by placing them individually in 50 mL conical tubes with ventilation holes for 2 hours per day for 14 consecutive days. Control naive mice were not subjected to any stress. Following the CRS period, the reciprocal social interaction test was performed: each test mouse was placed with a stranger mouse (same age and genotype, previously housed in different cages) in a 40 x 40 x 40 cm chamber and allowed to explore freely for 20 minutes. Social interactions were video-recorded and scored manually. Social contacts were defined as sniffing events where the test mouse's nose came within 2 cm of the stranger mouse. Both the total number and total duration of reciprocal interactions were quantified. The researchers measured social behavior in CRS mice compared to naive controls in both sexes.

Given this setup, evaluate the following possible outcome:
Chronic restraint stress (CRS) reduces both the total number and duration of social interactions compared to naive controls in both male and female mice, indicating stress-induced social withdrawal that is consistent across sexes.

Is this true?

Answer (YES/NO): YES